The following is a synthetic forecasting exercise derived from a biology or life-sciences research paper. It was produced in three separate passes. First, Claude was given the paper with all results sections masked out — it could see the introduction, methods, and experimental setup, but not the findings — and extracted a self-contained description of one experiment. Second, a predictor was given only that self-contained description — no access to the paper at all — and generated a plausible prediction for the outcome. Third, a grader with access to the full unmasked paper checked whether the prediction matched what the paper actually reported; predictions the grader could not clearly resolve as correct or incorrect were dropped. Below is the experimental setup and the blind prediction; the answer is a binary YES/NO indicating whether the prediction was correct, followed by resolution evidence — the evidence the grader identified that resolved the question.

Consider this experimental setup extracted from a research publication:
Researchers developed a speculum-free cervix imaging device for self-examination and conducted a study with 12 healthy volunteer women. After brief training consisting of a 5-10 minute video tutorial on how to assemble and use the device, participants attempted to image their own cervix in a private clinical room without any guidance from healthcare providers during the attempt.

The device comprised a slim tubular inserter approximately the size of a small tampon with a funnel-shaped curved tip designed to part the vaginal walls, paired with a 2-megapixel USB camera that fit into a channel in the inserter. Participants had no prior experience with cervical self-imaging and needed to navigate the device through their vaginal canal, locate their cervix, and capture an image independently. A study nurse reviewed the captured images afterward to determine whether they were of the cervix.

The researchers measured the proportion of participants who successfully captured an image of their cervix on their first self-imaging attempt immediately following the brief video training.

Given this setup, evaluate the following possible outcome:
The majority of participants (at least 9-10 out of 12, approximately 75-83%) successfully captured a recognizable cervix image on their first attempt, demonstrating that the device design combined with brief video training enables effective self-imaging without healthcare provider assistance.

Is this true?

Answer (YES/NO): YES